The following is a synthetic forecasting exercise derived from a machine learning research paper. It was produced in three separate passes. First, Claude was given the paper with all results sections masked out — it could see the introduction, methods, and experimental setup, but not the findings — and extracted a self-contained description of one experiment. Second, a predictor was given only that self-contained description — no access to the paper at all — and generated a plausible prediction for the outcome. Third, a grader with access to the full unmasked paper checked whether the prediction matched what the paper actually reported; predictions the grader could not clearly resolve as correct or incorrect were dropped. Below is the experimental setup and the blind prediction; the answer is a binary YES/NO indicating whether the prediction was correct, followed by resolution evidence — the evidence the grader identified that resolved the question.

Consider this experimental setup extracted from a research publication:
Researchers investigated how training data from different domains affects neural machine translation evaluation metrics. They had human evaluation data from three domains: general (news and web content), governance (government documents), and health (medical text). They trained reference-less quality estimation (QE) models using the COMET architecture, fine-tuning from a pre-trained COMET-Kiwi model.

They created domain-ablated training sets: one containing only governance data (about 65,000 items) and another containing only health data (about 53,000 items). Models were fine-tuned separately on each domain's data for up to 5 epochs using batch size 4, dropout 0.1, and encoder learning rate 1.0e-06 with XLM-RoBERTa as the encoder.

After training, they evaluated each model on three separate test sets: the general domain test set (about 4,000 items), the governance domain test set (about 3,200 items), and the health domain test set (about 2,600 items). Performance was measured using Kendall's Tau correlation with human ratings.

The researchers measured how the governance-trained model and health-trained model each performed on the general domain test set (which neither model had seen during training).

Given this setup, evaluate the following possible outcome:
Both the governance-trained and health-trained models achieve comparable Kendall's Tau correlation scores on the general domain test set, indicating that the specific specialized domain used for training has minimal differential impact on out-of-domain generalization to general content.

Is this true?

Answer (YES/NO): YES